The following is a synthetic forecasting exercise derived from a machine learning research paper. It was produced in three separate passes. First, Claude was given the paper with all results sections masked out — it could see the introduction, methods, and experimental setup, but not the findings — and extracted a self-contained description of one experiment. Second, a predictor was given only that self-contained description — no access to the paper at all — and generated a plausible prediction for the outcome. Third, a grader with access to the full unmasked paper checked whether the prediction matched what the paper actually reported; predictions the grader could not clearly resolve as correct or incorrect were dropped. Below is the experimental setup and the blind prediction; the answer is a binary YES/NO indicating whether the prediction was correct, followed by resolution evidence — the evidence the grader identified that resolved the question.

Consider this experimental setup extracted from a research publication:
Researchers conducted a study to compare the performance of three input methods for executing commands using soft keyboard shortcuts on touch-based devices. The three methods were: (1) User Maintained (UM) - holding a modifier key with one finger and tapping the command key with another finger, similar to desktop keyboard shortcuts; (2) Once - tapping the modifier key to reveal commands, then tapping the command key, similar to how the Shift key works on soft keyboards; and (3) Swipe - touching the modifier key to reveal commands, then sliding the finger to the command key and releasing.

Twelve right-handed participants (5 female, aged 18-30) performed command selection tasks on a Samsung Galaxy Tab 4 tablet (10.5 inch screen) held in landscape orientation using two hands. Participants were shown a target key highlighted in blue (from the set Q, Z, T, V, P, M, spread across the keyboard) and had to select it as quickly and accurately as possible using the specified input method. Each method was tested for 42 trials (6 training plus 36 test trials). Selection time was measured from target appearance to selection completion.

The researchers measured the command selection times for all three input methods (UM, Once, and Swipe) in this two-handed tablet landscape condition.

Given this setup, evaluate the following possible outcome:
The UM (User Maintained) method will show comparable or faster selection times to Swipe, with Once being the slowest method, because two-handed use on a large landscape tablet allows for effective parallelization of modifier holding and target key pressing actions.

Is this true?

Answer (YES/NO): NO